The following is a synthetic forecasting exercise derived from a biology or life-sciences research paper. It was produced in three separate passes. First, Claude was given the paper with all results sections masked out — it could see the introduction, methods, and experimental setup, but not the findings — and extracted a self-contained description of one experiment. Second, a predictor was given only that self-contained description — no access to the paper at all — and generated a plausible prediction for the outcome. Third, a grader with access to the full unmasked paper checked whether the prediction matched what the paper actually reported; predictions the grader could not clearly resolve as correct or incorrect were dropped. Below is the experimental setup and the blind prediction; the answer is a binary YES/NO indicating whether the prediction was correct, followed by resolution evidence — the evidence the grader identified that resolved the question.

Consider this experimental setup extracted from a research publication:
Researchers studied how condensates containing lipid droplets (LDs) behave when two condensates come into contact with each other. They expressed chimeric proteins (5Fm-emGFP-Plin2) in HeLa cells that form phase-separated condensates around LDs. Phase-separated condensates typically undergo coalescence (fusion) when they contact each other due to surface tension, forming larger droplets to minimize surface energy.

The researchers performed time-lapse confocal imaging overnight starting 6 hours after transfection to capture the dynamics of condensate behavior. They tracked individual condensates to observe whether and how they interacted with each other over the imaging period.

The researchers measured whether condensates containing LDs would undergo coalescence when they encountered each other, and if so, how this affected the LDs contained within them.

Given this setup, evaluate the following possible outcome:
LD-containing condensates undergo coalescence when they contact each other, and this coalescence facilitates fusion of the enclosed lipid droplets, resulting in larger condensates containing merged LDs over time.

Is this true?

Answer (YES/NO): NO